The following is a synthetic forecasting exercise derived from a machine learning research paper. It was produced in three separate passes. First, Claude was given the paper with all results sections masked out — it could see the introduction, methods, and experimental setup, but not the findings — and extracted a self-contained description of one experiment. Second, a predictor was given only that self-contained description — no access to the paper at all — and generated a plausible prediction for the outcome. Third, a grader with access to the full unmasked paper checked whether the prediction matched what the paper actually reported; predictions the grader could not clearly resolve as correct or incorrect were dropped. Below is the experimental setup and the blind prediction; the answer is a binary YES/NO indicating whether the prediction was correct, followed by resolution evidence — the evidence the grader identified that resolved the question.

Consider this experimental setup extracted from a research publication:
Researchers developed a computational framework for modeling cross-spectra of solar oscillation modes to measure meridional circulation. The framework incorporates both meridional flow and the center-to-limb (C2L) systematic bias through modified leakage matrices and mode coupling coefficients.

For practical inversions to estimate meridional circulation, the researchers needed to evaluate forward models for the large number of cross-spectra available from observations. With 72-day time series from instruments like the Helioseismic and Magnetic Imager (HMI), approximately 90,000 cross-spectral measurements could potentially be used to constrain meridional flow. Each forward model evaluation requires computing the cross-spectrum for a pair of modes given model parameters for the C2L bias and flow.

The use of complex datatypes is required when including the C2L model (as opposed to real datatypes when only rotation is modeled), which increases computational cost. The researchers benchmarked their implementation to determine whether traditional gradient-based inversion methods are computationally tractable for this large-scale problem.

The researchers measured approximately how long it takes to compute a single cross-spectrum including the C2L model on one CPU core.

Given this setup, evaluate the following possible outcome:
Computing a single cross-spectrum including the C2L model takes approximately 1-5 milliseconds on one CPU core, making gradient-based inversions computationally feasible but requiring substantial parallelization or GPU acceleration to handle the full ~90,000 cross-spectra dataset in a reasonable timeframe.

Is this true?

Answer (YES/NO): NO